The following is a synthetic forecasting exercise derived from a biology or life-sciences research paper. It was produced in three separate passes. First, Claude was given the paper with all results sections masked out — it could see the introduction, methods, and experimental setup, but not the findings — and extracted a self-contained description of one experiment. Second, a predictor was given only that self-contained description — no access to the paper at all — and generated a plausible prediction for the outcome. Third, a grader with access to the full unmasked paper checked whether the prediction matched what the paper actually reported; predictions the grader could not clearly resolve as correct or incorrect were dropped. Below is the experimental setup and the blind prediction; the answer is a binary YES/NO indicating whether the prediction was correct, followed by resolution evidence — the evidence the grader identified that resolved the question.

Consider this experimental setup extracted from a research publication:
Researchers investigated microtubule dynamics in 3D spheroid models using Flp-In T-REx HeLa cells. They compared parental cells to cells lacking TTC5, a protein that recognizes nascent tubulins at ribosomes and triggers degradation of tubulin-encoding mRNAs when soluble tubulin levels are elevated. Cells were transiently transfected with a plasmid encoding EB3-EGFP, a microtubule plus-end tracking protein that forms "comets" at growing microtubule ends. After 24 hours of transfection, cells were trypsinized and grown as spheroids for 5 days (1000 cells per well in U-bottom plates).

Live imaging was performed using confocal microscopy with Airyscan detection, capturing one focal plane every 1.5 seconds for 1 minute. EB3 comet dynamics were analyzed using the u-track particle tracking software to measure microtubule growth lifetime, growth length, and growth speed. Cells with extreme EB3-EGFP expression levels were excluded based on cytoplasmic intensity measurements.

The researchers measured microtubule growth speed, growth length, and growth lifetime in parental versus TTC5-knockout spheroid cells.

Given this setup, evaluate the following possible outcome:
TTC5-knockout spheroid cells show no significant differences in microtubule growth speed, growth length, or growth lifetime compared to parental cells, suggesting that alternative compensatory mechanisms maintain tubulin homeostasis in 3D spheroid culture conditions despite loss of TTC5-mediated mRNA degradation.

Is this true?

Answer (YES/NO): NO